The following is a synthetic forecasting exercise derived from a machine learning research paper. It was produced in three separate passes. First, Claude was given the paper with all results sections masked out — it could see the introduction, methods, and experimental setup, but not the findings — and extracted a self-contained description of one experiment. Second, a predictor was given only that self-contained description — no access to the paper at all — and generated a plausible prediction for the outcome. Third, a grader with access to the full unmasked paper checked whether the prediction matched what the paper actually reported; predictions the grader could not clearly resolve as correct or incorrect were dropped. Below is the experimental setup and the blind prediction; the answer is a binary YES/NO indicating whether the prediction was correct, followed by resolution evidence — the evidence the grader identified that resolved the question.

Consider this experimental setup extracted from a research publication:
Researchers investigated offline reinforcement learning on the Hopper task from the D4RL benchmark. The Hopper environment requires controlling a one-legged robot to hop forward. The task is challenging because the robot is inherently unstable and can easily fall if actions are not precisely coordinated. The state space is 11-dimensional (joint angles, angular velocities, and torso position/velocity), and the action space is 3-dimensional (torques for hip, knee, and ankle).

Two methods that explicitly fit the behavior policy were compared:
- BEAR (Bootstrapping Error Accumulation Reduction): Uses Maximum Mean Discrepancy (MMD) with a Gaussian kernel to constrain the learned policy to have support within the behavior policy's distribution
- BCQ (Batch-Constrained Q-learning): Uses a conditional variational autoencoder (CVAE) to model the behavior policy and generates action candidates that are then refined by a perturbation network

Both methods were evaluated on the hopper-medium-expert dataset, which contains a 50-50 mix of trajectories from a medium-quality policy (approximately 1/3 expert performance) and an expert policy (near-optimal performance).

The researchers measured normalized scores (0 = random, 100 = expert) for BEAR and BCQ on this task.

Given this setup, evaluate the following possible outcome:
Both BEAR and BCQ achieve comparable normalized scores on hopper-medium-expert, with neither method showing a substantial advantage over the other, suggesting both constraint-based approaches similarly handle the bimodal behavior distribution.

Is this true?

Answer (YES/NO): NO